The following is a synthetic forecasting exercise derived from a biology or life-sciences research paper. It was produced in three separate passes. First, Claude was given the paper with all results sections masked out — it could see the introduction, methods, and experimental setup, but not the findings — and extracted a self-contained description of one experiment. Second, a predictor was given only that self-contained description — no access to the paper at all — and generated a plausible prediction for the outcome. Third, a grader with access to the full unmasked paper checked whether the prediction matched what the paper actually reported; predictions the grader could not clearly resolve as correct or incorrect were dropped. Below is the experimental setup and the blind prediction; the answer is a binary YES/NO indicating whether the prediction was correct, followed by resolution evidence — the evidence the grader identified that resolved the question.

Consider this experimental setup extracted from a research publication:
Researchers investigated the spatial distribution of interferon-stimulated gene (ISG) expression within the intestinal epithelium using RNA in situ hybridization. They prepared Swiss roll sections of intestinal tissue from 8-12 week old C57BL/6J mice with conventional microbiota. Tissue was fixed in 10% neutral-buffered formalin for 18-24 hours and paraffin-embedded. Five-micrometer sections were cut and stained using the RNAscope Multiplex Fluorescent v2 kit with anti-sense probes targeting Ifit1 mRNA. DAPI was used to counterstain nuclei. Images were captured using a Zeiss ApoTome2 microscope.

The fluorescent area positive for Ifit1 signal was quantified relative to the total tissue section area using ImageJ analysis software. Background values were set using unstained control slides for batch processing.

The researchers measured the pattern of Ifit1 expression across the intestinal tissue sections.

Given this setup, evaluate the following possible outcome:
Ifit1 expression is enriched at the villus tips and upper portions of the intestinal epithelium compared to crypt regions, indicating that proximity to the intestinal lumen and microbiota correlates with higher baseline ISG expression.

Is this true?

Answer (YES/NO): YES